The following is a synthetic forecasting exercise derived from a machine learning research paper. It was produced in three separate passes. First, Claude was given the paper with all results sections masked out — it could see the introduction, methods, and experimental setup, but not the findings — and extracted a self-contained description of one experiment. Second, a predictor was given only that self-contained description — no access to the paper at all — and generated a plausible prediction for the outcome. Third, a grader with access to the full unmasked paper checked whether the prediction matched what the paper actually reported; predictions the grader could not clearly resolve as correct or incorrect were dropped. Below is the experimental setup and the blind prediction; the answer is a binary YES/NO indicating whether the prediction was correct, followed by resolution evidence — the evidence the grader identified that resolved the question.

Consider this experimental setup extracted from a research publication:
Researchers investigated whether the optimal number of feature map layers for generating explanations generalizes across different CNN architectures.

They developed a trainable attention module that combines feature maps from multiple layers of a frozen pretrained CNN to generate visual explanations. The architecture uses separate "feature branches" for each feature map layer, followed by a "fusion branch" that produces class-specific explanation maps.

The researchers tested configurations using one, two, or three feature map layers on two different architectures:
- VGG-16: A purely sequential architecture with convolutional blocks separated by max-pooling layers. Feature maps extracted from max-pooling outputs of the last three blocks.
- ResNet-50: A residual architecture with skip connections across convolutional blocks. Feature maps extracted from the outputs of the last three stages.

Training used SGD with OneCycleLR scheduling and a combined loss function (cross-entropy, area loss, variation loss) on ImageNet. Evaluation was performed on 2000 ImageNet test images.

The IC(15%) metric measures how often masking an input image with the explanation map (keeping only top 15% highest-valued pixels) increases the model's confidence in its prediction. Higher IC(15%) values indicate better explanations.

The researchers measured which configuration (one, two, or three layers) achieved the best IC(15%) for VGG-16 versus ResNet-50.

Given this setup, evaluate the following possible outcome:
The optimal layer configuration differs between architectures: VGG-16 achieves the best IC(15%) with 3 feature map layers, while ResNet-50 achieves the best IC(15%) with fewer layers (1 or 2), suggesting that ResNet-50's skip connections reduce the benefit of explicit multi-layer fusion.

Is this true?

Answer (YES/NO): NO